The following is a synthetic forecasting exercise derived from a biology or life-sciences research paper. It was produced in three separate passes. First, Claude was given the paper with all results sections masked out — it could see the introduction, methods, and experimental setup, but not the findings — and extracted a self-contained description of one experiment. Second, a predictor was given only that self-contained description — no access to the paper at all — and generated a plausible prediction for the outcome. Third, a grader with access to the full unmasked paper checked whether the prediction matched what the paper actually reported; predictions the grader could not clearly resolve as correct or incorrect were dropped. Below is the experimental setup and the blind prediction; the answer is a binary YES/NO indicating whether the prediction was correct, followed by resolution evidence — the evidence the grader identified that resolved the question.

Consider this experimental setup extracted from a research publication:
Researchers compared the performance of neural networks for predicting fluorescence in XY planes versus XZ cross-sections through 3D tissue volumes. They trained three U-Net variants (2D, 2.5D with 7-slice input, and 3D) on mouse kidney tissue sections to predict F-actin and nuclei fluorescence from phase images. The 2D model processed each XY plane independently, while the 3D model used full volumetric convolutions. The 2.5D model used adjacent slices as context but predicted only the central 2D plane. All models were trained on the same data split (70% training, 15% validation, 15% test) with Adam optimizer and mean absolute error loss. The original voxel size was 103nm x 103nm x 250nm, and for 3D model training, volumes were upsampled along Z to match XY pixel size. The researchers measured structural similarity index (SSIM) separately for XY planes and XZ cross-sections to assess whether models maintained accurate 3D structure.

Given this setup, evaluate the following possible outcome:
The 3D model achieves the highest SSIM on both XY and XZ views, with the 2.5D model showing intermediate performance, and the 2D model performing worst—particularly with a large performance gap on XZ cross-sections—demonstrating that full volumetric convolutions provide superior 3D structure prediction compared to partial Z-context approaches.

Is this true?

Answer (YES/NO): NO